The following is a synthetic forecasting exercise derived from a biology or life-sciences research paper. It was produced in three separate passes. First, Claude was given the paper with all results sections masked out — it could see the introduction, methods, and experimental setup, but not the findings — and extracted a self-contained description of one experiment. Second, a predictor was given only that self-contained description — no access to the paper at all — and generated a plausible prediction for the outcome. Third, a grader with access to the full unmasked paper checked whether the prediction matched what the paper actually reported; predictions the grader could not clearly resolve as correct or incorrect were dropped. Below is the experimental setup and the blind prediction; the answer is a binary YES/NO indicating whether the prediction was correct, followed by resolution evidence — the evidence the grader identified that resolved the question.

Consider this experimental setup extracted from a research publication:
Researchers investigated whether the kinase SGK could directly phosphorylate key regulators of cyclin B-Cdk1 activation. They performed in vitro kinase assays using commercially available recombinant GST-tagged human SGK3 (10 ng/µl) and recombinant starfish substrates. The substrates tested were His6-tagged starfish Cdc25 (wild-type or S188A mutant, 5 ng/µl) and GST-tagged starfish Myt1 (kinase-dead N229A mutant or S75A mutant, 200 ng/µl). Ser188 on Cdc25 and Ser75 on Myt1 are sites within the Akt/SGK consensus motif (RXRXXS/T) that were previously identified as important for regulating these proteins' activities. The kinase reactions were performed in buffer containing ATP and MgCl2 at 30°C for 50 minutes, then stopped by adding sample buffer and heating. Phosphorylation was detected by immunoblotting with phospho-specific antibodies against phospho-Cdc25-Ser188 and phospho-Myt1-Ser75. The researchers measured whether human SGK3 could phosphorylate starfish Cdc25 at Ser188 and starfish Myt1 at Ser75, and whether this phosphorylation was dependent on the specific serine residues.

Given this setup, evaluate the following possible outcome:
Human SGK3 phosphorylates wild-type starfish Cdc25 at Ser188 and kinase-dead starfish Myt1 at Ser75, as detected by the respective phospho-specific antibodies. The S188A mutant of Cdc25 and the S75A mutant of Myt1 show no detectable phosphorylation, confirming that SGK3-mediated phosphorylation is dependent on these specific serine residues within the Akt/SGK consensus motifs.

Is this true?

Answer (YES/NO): NO